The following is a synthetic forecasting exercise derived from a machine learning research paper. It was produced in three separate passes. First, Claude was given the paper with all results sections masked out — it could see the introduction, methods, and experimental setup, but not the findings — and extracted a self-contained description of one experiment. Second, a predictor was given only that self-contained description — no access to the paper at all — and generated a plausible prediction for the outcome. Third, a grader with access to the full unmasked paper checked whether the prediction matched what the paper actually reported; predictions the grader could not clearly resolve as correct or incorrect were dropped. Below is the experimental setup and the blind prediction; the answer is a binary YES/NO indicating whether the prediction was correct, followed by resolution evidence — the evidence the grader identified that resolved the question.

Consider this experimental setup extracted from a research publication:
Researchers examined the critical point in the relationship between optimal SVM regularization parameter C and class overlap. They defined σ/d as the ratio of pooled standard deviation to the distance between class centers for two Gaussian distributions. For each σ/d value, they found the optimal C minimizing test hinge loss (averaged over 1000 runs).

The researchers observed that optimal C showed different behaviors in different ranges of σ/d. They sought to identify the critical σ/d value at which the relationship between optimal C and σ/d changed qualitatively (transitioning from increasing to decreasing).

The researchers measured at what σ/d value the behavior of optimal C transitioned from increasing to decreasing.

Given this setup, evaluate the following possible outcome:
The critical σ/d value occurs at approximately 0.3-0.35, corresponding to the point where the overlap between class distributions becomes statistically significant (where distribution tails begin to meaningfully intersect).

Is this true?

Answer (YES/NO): NO